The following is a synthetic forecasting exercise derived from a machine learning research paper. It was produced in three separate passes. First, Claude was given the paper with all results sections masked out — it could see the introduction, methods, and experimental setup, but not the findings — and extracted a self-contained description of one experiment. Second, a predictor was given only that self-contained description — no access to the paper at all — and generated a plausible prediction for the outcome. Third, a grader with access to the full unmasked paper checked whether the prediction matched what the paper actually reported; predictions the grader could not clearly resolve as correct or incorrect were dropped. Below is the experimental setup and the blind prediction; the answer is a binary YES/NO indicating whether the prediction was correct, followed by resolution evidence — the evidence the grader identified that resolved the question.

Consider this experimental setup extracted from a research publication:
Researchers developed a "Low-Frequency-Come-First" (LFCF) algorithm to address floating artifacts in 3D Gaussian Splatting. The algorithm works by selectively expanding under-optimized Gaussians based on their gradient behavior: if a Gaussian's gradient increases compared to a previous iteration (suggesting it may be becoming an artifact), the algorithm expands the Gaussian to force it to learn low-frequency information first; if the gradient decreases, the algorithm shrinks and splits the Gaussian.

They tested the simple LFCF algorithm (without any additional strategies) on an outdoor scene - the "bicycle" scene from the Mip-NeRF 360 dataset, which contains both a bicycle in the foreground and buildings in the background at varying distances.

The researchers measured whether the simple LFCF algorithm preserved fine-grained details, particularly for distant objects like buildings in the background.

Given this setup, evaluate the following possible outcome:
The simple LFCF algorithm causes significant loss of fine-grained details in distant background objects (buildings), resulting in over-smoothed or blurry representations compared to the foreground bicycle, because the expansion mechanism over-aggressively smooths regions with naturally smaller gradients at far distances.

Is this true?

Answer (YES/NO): YES